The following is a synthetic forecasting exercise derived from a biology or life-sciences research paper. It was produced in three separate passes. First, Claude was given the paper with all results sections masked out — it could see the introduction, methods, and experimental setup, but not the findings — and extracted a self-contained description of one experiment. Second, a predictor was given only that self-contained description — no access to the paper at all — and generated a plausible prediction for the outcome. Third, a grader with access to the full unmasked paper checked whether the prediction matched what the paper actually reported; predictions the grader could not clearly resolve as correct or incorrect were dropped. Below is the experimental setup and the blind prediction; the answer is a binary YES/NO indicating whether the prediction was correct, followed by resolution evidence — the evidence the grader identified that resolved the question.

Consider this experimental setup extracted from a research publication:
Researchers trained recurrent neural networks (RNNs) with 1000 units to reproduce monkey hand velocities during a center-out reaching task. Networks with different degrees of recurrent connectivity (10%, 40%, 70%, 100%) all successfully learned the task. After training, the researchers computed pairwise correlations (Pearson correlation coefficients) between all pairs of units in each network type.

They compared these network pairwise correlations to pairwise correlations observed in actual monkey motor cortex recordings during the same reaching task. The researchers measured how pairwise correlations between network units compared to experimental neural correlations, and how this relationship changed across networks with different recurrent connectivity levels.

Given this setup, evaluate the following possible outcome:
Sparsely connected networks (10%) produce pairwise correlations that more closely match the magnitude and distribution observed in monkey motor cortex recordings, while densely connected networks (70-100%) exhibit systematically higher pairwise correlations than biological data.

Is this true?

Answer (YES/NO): NO